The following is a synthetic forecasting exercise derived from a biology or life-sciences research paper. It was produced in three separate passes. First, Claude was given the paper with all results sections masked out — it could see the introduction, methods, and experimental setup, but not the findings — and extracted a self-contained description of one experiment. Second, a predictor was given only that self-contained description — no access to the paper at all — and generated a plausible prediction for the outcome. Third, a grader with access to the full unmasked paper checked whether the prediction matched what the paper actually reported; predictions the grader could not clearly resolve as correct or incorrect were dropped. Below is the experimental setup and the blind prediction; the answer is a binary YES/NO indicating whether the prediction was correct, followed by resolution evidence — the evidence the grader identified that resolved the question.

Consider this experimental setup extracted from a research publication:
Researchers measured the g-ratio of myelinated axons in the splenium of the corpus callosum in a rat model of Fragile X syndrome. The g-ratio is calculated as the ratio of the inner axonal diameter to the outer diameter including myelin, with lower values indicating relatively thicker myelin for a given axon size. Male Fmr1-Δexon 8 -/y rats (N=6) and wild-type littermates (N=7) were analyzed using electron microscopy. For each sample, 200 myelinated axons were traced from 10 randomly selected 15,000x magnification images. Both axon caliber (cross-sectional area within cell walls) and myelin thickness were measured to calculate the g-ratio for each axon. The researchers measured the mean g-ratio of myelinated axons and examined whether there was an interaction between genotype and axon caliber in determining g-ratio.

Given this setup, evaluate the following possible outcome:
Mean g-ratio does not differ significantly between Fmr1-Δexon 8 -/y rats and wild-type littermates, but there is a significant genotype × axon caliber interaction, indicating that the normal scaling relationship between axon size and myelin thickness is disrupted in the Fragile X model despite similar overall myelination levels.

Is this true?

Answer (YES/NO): NO